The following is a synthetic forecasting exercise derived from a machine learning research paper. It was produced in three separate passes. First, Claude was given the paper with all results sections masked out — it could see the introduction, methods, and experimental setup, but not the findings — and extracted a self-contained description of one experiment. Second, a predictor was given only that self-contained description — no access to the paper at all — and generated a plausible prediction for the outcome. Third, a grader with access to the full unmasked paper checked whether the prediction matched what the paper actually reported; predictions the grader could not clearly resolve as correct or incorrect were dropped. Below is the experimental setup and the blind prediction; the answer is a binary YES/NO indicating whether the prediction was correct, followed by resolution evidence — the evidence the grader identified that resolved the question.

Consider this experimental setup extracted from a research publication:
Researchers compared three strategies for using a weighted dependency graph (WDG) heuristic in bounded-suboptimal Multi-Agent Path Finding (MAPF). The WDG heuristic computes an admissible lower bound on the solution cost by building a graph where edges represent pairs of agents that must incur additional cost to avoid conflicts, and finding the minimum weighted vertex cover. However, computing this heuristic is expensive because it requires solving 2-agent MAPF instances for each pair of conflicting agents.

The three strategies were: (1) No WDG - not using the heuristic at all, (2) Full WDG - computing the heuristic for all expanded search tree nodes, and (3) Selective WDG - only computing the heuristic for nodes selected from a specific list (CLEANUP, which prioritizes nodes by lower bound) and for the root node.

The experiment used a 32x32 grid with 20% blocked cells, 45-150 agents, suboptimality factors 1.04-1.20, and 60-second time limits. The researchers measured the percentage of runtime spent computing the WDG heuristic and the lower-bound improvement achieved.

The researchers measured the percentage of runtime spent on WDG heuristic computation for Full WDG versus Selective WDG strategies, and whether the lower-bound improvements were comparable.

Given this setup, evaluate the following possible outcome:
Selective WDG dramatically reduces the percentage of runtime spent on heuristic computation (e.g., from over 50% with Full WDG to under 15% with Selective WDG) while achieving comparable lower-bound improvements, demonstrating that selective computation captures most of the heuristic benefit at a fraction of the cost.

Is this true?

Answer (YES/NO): NO